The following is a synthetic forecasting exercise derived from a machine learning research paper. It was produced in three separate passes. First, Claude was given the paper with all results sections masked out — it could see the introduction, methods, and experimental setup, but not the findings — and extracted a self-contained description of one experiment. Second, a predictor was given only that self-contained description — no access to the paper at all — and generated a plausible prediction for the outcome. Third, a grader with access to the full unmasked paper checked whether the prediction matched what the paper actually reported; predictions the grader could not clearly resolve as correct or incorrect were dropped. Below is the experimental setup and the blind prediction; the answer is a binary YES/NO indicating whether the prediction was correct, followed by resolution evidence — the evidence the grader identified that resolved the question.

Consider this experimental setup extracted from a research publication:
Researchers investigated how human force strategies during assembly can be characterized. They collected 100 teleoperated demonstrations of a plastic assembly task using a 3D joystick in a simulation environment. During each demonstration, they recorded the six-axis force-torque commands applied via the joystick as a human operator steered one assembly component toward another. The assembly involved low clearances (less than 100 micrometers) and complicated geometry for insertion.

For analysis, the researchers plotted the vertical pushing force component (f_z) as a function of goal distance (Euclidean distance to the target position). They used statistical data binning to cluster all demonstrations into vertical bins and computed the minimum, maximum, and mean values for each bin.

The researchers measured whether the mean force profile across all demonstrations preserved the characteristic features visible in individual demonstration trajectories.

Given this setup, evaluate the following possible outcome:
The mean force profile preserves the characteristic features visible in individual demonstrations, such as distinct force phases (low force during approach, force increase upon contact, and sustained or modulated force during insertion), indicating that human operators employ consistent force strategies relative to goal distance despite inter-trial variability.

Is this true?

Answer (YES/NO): NO